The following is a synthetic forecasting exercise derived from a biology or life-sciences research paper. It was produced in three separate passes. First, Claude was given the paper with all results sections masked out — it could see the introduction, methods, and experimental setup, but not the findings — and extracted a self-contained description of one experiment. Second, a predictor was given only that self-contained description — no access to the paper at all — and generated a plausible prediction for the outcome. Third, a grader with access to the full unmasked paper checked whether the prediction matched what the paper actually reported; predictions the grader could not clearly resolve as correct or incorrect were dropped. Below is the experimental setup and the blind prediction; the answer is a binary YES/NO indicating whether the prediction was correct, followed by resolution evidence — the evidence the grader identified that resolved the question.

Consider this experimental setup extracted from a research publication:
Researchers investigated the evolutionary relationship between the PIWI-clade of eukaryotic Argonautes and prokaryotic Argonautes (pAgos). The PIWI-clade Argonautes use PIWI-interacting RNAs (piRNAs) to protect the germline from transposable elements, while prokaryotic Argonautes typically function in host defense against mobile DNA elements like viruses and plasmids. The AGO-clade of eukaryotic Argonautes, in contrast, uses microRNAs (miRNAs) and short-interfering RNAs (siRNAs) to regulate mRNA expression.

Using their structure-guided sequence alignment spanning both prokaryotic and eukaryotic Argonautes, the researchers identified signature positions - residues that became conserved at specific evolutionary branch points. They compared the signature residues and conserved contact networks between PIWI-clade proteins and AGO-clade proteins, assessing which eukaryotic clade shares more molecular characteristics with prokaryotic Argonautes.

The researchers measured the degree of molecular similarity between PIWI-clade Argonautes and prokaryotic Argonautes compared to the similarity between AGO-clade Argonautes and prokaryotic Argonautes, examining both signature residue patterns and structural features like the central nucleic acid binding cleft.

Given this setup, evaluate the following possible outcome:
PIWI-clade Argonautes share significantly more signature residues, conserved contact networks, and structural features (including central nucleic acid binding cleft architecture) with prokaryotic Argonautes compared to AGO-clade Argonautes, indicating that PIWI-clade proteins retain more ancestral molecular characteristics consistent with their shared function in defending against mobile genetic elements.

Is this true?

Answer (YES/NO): YES